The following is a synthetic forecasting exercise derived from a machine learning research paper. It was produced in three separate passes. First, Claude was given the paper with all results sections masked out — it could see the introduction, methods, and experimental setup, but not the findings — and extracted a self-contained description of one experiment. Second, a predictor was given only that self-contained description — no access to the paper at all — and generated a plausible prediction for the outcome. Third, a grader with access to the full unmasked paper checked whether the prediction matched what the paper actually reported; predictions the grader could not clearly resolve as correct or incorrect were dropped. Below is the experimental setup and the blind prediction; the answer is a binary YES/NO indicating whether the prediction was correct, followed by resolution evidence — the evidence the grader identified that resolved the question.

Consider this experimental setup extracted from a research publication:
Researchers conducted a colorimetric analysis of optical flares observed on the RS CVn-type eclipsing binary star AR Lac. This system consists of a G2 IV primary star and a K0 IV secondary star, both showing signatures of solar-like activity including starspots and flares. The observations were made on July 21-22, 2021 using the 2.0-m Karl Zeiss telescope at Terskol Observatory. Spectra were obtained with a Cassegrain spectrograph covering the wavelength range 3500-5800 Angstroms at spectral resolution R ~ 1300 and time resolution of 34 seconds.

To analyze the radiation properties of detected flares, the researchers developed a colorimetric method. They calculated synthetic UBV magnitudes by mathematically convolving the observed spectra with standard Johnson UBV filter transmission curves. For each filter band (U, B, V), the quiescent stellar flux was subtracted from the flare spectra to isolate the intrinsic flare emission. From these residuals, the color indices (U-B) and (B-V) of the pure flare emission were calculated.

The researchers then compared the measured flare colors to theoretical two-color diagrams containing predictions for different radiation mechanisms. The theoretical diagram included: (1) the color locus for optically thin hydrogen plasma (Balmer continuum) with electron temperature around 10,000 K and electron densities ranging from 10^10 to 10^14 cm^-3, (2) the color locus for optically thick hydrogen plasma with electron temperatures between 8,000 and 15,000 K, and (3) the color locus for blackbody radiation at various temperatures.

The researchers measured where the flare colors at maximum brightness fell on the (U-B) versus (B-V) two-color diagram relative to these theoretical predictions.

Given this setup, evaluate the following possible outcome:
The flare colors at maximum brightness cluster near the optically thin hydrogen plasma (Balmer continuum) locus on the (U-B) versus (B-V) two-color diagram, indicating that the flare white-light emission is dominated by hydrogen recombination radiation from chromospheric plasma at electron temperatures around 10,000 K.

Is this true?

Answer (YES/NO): NO